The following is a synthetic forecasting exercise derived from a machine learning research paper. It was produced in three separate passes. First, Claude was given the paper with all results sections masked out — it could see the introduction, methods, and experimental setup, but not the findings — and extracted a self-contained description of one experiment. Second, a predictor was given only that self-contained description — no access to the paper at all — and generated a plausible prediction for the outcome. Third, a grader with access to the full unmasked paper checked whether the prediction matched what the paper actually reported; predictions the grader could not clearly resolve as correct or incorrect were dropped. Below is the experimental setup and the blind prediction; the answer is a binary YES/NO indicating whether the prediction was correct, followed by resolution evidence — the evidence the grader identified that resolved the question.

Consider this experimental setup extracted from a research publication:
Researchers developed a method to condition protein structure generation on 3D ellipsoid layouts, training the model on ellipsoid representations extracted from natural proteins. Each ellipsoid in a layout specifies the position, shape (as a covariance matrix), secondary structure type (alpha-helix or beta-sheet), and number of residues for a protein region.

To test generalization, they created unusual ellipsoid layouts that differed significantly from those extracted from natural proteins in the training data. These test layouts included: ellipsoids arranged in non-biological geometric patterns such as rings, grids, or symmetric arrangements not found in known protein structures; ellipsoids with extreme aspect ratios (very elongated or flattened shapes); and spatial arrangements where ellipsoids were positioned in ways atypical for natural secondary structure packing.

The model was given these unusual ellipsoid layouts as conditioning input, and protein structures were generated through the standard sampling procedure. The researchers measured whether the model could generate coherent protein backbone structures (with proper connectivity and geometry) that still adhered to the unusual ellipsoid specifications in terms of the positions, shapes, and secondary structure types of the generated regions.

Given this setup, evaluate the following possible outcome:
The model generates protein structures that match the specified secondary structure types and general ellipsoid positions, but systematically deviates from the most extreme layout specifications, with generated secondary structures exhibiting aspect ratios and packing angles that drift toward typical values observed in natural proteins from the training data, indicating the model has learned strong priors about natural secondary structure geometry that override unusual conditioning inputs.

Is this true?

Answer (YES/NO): NO